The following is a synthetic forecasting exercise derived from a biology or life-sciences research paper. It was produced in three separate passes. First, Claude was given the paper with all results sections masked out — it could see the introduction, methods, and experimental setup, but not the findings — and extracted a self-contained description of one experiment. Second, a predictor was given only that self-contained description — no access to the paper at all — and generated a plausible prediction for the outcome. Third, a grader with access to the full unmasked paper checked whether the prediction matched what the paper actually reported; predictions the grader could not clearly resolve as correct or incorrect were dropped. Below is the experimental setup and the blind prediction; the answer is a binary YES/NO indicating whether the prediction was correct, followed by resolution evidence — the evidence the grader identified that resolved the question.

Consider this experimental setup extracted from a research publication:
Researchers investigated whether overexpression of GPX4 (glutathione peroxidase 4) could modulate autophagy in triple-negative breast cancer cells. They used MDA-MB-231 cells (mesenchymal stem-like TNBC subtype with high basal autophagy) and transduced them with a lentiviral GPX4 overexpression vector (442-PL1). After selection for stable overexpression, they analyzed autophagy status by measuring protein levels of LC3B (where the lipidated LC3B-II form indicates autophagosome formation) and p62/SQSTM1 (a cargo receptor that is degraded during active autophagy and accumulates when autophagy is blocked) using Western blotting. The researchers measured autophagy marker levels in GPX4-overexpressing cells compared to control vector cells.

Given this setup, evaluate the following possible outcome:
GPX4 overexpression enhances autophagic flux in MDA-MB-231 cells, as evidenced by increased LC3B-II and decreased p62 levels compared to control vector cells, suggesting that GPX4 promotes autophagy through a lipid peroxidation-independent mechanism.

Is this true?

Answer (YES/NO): NO